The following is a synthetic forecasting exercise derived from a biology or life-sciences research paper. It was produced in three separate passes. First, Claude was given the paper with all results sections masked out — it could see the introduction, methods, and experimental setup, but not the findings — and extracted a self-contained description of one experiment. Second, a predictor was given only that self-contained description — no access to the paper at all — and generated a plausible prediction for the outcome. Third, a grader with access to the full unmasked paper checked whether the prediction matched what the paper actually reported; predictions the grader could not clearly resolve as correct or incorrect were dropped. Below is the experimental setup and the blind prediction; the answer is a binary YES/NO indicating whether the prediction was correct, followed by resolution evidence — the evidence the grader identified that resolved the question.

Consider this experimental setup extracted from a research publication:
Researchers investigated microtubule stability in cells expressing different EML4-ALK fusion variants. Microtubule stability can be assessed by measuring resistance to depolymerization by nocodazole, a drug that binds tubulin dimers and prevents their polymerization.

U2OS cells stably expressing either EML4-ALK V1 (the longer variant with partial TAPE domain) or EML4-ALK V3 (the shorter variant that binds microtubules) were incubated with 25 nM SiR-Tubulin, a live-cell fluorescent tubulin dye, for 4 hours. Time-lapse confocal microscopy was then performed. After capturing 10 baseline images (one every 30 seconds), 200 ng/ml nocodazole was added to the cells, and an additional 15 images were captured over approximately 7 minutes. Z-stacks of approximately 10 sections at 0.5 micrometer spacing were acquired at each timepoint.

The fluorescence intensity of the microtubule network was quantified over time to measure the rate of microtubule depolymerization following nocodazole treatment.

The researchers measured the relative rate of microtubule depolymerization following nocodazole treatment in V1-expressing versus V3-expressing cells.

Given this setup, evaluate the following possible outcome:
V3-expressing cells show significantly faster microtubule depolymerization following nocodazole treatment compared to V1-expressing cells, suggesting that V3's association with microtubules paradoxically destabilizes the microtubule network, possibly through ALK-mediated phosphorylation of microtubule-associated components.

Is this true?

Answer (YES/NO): NO